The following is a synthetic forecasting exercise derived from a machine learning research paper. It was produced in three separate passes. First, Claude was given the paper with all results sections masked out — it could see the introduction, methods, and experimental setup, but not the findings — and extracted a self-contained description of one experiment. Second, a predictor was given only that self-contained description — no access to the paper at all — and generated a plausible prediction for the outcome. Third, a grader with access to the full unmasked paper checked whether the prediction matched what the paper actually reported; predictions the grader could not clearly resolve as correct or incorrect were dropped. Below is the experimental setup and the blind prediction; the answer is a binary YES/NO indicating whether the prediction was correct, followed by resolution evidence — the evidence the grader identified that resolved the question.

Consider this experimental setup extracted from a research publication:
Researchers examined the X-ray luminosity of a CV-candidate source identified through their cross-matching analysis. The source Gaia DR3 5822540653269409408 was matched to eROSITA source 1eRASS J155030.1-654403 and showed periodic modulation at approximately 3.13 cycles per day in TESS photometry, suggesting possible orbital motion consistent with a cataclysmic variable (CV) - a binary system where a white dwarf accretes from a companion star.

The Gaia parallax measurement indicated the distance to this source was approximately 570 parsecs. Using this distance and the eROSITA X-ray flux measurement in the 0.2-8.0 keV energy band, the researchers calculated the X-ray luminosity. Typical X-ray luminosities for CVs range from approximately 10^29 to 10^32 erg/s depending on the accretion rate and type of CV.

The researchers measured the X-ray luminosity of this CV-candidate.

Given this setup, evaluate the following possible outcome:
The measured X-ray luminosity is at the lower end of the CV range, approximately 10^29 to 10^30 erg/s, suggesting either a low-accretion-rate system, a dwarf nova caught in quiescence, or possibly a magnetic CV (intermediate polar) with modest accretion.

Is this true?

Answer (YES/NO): NO